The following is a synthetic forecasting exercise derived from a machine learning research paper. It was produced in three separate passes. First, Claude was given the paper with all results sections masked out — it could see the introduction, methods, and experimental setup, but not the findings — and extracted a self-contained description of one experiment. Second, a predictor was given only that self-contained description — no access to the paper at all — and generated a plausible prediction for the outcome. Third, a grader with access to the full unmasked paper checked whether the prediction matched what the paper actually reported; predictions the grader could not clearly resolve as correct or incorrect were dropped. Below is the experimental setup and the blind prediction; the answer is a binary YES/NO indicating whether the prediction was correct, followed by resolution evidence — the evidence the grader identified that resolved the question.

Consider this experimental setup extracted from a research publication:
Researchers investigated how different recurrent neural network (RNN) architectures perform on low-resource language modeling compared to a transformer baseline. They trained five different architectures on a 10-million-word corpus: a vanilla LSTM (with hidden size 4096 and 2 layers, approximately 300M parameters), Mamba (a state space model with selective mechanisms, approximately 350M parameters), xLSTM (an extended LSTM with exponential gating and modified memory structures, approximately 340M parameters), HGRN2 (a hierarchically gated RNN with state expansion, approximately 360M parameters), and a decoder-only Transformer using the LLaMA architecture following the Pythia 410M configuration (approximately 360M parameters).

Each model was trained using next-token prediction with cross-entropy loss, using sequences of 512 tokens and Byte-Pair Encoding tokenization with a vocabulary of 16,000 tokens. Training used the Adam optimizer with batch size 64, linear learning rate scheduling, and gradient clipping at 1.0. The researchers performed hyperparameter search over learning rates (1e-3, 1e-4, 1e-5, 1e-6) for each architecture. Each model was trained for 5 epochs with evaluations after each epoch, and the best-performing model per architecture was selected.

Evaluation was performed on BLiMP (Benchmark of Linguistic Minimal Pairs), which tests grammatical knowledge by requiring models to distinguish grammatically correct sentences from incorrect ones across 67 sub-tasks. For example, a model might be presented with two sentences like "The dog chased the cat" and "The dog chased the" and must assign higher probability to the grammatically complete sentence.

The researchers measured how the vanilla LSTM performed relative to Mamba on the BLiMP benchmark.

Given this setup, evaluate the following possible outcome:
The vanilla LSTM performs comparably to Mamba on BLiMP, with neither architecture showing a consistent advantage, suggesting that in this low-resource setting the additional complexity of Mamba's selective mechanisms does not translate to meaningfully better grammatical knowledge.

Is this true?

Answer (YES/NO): NO